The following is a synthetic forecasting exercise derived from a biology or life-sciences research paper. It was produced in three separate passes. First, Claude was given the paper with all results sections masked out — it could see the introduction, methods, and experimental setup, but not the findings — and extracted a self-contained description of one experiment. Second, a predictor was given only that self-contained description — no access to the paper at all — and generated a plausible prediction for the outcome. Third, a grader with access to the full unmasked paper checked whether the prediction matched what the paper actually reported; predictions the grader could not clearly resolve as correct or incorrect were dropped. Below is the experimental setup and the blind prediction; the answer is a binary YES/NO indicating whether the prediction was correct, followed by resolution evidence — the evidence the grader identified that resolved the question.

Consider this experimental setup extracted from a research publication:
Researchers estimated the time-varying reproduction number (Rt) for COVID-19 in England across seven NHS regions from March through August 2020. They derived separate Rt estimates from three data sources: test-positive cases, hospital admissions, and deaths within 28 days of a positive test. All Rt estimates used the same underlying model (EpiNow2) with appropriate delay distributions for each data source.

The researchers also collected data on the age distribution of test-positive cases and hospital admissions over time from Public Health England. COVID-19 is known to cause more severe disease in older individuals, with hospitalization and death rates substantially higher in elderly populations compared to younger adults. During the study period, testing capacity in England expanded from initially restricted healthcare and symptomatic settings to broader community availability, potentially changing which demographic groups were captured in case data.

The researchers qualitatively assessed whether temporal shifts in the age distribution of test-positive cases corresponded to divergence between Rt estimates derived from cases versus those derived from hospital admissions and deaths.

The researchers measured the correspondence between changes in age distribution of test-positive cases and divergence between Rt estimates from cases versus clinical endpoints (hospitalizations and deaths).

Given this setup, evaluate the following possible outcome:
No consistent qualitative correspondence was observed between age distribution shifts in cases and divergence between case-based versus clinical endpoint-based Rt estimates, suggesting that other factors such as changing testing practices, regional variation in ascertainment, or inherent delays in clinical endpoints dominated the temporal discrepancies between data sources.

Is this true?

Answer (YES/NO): NO